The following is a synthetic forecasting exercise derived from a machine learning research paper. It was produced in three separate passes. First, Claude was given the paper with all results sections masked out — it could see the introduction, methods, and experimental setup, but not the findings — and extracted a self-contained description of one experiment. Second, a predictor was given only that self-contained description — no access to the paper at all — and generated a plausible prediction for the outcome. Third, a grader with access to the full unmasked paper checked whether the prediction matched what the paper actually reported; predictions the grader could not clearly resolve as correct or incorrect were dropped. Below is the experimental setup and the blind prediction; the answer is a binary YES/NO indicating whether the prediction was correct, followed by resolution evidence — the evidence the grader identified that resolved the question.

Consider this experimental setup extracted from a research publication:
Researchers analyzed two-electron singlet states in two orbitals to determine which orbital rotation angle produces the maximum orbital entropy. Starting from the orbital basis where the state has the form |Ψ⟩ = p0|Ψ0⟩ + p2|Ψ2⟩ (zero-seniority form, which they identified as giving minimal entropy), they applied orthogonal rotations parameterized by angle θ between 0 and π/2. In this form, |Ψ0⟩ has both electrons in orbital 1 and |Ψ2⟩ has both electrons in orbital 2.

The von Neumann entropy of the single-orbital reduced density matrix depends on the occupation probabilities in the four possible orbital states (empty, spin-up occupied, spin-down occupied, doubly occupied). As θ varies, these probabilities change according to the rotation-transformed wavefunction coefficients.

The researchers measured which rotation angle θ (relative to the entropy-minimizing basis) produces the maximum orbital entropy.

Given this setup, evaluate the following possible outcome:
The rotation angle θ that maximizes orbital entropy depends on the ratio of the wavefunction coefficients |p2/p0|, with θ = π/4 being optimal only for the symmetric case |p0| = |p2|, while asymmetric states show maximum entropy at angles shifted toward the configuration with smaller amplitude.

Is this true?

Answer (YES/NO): NO